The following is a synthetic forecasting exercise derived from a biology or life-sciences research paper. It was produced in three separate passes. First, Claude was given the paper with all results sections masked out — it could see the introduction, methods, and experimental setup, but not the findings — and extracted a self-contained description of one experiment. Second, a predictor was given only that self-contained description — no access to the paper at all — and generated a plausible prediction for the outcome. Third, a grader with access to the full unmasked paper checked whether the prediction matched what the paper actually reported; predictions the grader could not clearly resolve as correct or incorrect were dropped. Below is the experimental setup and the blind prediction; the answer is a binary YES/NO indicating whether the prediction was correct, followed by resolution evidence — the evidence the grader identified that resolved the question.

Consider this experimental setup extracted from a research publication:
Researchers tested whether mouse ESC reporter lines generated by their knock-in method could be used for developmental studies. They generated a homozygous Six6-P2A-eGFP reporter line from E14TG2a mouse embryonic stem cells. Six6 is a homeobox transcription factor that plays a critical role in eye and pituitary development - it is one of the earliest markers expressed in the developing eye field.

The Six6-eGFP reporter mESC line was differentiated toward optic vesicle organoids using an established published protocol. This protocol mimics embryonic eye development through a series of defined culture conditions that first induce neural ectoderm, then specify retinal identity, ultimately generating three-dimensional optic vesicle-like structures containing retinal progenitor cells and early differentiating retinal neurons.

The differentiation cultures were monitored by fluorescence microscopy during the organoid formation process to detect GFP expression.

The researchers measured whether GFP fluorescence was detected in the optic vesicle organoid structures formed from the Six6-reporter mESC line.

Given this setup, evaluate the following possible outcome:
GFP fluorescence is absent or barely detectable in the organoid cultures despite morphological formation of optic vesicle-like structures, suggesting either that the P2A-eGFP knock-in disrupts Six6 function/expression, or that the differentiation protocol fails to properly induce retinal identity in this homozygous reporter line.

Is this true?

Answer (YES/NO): NO